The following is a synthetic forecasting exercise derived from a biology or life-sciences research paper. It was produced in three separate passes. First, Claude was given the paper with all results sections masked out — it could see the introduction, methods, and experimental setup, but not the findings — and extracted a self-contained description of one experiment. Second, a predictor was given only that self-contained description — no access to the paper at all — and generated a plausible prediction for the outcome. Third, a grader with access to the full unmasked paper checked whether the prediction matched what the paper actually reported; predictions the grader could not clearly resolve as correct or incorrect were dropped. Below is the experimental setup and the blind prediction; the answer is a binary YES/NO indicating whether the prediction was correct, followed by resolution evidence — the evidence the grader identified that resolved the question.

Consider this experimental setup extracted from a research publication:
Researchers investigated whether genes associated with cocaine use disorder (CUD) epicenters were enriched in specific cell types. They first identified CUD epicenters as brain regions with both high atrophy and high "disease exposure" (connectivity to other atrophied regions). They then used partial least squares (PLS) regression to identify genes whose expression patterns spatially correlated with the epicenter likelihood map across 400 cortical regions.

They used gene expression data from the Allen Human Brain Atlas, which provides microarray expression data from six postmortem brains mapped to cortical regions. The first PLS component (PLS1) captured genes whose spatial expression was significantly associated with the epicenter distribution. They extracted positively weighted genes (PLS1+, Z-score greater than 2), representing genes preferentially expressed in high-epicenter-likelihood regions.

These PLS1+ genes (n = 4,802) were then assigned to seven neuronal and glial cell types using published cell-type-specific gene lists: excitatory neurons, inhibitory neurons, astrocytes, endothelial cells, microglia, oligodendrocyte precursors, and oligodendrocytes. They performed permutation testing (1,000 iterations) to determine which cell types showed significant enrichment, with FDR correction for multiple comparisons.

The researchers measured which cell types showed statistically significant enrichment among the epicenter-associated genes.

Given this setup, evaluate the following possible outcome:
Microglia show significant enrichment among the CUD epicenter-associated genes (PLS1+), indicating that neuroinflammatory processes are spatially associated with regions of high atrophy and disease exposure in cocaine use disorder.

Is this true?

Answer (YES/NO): NO